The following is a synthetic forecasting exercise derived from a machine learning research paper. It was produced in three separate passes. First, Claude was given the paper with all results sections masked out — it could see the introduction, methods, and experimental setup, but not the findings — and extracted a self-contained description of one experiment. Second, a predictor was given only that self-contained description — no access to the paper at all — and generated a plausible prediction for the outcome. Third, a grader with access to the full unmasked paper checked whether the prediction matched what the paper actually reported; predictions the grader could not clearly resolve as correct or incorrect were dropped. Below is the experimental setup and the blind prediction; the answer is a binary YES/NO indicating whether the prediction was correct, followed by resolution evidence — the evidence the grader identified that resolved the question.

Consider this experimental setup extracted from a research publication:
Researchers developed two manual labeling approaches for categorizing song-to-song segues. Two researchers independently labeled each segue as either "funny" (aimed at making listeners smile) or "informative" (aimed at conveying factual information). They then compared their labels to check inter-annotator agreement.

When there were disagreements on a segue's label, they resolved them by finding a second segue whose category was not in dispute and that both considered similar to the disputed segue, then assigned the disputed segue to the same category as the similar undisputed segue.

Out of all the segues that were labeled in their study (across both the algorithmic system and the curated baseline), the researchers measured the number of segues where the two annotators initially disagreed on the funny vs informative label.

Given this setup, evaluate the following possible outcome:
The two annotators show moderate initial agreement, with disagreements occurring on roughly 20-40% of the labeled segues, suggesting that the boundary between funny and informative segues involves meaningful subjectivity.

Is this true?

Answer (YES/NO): NO